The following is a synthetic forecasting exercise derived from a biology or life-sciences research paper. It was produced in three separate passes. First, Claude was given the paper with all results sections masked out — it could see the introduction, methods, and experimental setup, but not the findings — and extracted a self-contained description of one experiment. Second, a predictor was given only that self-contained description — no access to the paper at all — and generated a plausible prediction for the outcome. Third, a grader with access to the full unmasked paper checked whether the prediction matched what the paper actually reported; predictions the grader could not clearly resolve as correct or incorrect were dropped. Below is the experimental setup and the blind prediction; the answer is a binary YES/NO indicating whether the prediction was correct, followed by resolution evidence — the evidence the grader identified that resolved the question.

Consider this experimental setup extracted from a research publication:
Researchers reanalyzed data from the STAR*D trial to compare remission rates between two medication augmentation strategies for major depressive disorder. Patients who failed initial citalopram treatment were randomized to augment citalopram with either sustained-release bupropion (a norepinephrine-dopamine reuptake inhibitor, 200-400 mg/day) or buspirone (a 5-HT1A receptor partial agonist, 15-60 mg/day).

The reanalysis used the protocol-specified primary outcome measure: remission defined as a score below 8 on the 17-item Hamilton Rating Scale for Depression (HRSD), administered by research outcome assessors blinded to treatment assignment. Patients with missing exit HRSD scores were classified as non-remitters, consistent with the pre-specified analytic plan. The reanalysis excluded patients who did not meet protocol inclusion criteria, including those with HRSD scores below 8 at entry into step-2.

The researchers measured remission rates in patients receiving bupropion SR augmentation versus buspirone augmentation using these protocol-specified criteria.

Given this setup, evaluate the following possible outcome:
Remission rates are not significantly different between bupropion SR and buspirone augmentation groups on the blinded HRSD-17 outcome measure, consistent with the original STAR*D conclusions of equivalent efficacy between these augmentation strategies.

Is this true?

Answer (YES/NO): YES